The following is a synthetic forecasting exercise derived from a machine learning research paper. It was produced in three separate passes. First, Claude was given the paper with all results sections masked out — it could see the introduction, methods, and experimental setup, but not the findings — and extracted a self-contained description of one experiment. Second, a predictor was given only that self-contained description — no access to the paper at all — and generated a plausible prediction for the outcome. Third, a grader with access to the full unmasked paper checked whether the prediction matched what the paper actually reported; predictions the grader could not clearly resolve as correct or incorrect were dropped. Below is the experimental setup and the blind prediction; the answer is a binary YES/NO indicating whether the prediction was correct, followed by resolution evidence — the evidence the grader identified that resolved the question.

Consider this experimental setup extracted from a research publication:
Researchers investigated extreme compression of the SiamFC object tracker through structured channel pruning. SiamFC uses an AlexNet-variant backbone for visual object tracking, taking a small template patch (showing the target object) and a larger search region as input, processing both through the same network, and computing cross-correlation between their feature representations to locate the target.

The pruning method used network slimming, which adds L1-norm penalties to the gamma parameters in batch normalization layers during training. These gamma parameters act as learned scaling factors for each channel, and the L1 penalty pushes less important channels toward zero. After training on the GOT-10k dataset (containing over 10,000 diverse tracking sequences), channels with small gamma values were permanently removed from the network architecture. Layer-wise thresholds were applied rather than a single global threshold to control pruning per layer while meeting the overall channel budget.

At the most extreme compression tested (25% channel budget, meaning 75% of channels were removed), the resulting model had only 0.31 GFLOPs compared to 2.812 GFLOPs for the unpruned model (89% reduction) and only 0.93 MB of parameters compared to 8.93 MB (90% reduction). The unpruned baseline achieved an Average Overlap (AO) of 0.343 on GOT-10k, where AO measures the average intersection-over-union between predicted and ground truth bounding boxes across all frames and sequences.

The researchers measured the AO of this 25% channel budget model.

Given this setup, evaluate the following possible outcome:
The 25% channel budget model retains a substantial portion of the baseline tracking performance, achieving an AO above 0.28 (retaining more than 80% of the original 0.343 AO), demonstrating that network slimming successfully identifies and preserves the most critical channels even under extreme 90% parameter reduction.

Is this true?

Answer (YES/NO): YES